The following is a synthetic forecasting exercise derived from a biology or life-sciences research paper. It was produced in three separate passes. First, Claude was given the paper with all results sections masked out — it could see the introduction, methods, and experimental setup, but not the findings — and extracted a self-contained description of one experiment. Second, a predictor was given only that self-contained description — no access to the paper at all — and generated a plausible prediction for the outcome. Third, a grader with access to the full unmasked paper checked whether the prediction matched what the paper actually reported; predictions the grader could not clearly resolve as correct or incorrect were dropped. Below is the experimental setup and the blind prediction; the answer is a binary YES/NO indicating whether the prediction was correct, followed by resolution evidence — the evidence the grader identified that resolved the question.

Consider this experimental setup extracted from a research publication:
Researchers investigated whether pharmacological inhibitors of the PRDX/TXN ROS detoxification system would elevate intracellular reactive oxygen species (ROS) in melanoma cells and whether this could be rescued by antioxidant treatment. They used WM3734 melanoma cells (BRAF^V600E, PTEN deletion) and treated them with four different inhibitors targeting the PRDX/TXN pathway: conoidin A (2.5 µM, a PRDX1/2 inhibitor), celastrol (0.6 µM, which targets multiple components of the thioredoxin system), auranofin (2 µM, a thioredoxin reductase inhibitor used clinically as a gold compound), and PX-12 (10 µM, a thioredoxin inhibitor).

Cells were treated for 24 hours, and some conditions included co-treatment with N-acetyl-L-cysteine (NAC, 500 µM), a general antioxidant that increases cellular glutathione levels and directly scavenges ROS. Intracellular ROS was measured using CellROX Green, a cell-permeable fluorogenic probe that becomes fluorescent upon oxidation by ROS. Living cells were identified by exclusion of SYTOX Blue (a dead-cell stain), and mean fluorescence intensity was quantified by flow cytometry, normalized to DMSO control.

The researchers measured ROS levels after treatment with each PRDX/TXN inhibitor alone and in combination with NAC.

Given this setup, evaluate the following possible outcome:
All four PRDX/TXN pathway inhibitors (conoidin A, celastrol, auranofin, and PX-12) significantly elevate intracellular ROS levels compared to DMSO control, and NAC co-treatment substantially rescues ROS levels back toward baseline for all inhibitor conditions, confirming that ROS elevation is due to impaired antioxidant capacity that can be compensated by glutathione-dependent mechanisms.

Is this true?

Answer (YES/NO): NO